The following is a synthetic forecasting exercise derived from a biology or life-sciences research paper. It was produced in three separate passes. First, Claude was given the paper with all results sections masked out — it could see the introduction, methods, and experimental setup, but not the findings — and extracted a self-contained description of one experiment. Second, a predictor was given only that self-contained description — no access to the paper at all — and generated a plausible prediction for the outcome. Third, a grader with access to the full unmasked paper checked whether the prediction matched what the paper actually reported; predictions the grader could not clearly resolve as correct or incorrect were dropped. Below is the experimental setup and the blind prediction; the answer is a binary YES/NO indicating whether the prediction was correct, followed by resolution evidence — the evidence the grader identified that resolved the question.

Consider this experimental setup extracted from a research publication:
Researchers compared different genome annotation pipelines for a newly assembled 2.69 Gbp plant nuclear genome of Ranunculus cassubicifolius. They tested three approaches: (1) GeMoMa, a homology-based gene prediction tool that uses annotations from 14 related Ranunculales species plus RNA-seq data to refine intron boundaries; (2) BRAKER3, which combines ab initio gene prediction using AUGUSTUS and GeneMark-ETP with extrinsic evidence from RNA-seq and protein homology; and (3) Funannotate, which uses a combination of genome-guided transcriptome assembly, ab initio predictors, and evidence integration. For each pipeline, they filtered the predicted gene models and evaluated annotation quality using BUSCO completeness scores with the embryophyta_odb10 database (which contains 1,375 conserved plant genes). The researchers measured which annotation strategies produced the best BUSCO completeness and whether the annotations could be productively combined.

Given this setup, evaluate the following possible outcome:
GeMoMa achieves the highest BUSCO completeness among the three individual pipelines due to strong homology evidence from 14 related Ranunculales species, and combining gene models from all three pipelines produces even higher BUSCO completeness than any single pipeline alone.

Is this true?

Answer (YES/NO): NO